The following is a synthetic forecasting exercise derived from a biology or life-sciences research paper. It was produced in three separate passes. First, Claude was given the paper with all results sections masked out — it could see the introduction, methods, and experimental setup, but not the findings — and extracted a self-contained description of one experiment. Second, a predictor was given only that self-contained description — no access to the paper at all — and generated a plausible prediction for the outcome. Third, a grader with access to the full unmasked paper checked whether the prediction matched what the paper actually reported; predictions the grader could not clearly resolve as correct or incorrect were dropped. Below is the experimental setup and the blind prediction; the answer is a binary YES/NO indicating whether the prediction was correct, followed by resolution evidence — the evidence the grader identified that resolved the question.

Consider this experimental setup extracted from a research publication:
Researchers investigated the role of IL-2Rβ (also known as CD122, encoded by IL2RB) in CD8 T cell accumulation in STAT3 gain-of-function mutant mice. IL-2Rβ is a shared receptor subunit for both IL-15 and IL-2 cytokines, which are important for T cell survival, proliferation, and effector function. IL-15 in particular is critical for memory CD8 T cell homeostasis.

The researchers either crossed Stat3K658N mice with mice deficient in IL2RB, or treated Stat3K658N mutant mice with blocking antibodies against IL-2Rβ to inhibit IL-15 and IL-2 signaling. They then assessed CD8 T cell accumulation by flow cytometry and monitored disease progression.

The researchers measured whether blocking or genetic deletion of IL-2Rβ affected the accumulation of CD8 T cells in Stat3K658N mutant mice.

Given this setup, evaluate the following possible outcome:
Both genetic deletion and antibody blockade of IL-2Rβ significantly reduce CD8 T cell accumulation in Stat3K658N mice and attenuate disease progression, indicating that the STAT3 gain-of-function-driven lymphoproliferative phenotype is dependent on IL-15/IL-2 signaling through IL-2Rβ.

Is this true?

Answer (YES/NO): NO